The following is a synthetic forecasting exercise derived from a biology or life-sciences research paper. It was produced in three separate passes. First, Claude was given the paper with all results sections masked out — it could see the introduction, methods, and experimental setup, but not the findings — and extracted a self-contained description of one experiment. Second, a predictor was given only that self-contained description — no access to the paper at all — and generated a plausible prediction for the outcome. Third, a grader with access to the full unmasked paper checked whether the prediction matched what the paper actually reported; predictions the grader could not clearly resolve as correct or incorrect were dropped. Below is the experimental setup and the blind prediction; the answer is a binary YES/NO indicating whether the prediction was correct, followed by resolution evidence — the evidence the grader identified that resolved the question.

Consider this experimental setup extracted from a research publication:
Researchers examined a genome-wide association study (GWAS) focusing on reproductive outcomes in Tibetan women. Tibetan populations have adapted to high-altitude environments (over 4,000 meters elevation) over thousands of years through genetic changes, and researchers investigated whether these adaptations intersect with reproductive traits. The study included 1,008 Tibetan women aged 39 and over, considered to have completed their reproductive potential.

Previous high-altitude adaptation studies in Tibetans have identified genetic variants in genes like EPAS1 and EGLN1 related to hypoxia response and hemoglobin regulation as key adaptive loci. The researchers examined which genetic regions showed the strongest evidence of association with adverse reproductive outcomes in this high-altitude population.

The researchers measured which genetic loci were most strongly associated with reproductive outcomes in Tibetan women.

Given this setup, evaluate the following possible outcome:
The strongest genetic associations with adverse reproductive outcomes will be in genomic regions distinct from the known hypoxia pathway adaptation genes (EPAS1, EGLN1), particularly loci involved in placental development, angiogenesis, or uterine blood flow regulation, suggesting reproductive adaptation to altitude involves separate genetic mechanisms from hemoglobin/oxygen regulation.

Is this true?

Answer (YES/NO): NO